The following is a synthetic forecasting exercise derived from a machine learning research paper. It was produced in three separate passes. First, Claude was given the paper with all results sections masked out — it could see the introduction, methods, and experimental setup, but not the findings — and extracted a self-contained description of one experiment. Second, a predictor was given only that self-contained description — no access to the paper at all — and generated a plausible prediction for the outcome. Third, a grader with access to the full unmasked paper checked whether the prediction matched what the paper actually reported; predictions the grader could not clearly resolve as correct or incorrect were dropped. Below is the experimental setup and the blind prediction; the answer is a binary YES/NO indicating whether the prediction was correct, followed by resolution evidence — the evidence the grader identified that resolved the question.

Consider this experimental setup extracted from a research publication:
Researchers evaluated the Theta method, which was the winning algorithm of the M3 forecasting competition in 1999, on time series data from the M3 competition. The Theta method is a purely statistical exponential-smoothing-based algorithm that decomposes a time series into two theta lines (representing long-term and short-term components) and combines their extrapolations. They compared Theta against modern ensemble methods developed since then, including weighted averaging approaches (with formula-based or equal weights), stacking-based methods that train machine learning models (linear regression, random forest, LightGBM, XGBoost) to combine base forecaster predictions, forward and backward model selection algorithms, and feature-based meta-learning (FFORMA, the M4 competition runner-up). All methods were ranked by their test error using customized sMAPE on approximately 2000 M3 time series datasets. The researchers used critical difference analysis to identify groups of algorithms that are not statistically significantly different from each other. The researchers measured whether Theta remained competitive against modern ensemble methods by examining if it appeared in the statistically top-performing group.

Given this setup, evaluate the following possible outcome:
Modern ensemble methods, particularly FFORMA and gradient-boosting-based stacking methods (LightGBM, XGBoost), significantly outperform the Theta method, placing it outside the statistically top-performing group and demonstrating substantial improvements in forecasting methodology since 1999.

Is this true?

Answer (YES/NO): NO